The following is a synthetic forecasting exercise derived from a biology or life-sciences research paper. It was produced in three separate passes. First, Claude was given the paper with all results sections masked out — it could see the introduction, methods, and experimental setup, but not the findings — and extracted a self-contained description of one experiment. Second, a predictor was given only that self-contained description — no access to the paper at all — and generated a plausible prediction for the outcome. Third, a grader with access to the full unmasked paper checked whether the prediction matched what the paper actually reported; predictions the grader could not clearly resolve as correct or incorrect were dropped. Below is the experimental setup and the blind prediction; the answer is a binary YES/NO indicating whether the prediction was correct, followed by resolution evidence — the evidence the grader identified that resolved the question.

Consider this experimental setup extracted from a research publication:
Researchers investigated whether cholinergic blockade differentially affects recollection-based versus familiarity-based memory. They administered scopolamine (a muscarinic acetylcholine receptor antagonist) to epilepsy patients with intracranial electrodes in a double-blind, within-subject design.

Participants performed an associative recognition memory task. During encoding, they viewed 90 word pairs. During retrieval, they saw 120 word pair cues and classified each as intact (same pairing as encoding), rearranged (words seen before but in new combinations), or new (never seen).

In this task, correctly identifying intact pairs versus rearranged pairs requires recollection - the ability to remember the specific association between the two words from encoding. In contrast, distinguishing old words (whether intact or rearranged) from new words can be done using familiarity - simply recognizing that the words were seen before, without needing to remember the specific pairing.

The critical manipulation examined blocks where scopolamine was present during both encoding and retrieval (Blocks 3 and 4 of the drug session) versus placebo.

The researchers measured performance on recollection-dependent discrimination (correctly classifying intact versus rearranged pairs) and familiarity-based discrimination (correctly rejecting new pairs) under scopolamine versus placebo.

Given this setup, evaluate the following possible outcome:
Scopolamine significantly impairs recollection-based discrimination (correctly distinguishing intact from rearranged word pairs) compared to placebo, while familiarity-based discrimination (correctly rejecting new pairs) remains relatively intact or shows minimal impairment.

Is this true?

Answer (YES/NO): YES